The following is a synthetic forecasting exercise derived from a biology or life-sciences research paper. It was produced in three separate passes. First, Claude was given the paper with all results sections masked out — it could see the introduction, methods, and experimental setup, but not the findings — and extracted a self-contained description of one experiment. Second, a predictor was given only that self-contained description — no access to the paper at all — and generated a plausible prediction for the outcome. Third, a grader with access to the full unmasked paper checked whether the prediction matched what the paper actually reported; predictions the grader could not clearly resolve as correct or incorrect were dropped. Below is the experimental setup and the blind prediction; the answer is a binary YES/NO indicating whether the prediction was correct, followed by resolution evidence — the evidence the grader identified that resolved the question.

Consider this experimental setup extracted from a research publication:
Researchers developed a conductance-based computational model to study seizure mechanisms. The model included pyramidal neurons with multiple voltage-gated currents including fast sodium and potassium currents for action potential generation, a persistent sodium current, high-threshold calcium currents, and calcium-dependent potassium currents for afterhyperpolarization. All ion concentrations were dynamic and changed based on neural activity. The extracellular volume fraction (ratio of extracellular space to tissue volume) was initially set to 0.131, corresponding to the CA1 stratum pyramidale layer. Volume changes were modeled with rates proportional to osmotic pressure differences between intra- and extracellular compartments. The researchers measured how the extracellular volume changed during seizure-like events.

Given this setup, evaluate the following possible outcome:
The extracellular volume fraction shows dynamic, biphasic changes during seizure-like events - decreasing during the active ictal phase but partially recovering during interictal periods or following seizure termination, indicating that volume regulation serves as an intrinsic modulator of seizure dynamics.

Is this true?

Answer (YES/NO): NO